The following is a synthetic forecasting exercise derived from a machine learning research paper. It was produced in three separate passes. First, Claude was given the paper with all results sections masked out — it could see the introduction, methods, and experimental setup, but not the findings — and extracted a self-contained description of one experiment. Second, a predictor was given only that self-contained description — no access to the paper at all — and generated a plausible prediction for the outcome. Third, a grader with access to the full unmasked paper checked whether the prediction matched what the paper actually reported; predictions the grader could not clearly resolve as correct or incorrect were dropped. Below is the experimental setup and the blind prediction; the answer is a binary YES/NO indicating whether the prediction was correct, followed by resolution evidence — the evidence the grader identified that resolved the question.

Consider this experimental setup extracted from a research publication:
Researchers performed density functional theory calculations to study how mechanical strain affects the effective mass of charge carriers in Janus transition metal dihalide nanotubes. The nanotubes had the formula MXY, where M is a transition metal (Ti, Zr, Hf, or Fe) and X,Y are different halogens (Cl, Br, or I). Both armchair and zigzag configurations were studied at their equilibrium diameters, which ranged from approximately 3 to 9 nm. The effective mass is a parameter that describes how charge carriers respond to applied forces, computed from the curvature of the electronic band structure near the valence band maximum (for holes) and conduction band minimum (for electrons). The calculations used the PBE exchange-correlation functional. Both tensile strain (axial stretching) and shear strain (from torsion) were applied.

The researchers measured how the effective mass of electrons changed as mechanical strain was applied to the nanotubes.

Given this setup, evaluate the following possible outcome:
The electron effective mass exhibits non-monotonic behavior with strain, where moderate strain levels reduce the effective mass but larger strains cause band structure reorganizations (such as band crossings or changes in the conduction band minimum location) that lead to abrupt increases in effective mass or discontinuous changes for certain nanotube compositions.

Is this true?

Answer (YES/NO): NO